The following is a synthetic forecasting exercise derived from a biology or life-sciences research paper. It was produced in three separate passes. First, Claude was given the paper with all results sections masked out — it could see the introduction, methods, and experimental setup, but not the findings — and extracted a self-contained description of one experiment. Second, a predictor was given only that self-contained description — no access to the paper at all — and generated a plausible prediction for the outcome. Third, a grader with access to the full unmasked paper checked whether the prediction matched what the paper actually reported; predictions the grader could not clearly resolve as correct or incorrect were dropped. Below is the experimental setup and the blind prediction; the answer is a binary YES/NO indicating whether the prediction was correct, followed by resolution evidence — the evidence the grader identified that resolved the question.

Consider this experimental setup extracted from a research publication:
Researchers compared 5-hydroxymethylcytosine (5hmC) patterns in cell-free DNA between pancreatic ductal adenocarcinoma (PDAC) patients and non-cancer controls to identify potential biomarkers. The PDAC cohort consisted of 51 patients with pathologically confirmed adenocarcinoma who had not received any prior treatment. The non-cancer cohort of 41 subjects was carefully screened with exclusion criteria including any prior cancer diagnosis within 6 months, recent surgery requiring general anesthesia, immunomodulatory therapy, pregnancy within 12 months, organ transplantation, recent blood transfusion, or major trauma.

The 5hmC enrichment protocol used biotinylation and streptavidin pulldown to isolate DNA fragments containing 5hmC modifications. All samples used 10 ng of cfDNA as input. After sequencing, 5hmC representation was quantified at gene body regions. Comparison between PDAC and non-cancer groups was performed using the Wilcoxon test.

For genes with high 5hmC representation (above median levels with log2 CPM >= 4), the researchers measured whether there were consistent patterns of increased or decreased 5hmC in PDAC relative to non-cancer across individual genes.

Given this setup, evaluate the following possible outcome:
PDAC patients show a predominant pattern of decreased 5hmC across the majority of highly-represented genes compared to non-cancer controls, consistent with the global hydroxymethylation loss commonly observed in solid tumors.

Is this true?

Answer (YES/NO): NO